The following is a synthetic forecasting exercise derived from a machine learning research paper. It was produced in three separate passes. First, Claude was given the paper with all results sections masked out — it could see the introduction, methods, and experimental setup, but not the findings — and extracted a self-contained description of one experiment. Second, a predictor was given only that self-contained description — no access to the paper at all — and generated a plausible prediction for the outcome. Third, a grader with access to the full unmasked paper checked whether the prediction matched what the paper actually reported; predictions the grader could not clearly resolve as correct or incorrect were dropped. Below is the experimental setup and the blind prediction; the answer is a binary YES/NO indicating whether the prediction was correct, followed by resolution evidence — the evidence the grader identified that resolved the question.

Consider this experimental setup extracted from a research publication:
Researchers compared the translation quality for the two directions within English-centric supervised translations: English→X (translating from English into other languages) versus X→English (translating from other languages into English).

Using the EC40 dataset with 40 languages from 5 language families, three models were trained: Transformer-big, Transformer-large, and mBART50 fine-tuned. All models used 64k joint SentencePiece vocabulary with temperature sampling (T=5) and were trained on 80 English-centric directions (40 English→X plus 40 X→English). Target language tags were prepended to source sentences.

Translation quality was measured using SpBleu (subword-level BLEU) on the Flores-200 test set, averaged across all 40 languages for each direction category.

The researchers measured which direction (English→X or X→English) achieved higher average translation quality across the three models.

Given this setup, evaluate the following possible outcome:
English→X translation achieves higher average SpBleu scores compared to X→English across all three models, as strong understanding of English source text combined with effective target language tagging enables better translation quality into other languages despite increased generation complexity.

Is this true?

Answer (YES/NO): NO